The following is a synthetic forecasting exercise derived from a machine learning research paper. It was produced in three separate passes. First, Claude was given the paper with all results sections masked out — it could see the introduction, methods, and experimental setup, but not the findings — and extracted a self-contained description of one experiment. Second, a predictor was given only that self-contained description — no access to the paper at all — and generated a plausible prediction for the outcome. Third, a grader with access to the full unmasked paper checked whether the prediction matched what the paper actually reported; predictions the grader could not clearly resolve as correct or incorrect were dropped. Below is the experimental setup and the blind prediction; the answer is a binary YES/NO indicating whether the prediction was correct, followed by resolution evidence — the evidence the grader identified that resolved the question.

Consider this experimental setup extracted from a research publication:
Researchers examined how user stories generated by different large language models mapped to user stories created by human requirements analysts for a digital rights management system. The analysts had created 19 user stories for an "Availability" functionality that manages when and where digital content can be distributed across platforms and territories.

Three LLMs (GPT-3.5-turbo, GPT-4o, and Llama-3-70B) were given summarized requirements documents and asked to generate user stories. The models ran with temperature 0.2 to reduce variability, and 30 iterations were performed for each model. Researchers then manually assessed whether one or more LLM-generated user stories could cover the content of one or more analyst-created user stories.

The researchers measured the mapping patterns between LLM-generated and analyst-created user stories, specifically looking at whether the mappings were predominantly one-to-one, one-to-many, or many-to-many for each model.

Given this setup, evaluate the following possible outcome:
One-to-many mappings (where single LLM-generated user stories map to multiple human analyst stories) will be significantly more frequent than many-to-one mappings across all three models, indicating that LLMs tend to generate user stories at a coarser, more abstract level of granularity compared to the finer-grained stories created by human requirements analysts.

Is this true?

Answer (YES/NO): NO